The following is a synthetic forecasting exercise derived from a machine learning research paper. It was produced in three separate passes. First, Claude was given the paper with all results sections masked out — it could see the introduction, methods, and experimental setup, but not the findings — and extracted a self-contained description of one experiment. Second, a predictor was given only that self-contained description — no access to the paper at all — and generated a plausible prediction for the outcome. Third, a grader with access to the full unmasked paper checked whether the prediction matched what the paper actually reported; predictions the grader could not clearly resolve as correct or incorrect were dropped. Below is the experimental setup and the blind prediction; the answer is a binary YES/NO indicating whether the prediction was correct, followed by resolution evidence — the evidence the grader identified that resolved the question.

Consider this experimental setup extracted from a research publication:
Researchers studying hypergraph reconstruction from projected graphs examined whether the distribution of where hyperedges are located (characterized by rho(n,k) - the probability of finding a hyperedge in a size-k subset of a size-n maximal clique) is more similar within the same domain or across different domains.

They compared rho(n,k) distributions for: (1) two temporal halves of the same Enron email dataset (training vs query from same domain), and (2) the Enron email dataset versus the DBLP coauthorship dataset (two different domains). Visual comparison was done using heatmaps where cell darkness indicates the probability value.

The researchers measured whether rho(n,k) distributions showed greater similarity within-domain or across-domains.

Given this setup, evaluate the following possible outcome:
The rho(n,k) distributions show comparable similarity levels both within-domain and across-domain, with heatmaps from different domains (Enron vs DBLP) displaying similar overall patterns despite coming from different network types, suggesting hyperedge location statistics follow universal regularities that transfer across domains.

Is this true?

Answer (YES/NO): NO